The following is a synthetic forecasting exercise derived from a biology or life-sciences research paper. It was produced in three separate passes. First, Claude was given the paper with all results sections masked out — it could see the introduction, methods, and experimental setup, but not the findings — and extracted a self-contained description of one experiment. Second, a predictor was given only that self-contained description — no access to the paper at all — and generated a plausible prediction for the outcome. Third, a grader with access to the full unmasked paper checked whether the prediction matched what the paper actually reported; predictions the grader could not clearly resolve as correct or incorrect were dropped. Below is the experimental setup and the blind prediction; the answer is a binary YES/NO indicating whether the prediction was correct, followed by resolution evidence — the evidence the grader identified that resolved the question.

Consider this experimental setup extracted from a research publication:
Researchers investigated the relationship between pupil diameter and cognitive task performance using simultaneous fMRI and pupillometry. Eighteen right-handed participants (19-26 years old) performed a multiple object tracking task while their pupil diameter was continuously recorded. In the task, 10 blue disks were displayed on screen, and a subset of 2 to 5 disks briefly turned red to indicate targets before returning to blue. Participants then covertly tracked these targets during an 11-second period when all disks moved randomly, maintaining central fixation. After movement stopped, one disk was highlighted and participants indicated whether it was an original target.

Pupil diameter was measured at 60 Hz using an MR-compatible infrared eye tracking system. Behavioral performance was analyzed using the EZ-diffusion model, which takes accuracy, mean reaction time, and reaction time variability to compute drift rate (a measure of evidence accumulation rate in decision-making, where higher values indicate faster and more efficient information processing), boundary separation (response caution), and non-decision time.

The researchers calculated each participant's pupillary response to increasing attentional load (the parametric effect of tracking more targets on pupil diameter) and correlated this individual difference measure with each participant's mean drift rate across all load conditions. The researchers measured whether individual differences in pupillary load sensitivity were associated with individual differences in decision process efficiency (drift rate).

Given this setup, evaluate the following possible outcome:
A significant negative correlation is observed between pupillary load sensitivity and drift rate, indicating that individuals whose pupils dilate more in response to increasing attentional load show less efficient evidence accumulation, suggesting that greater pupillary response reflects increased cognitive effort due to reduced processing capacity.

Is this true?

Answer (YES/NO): NO